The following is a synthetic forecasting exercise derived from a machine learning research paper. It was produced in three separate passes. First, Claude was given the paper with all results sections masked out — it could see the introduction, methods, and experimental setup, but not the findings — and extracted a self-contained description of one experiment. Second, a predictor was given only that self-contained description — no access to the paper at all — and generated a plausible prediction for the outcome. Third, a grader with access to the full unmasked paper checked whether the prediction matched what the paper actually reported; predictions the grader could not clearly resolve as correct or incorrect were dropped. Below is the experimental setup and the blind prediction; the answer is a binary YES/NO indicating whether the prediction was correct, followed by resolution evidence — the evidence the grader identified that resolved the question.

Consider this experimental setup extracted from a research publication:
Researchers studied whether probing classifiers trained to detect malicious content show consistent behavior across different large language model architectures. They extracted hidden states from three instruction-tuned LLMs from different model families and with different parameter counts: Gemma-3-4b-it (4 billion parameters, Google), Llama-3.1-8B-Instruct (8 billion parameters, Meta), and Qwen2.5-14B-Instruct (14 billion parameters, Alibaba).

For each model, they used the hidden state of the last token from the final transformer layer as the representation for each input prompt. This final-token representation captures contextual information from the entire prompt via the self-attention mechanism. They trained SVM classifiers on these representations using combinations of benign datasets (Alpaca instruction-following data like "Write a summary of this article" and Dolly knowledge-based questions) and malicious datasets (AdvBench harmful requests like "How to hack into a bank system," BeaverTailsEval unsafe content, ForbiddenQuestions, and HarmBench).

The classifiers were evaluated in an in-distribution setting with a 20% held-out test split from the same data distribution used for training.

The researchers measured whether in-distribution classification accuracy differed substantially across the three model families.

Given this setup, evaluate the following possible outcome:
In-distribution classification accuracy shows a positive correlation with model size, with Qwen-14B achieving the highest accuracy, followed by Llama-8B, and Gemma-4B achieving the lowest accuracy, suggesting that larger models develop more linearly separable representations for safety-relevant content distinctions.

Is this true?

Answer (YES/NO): NO